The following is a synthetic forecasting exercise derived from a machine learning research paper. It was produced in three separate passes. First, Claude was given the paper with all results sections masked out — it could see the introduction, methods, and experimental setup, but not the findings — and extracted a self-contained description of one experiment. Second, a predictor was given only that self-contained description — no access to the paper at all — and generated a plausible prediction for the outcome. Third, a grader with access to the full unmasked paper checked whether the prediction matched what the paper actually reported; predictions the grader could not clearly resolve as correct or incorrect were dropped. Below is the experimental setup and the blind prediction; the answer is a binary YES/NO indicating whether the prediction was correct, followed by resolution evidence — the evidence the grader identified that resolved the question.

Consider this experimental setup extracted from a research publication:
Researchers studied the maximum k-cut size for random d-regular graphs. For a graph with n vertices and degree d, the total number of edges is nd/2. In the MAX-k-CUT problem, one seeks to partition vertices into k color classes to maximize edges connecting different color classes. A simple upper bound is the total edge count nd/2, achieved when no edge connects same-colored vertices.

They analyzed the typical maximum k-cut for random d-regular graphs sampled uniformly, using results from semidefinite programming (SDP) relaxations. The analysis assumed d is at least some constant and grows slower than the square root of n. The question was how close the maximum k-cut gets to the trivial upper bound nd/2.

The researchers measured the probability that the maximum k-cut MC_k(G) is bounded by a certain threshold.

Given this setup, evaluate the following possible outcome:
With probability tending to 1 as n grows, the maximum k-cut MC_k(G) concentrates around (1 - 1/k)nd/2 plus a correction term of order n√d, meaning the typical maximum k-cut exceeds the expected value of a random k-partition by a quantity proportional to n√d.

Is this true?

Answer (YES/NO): NO